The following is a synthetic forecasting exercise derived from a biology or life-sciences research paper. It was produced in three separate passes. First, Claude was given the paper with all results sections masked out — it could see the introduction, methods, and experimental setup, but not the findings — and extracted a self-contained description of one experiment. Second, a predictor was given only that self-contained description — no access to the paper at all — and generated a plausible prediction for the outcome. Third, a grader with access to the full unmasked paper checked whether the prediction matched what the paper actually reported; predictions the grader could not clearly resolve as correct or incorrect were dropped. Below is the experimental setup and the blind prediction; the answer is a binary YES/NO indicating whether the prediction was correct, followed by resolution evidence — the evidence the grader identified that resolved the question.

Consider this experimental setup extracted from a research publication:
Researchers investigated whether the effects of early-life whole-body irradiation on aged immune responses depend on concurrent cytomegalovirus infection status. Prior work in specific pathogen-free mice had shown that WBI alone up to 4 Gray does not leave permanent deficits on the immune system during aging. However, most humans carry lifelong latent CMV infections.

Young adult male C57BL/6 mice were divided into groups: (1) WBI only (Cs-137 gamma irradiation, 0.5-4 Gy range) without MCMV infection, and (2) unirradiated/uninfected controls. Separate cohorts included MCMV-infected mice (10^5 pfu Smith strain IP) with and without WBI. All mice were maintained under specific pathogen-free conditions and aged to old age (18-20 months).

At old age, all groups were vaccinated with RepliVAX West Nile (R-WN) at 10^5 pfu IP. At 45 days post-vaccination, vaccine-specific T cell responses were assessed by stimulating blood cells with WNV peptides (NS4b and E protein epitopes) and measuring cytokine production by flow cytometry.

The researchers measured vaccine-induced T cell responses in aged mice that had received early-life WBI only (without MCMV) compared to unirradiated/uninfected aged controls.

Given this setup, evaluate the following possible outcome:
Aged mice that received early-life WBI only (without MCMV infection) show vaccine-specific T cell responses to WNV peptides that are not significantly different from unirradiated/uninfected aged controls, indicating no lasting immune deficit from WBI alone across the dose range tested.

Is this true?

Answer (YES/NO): YES